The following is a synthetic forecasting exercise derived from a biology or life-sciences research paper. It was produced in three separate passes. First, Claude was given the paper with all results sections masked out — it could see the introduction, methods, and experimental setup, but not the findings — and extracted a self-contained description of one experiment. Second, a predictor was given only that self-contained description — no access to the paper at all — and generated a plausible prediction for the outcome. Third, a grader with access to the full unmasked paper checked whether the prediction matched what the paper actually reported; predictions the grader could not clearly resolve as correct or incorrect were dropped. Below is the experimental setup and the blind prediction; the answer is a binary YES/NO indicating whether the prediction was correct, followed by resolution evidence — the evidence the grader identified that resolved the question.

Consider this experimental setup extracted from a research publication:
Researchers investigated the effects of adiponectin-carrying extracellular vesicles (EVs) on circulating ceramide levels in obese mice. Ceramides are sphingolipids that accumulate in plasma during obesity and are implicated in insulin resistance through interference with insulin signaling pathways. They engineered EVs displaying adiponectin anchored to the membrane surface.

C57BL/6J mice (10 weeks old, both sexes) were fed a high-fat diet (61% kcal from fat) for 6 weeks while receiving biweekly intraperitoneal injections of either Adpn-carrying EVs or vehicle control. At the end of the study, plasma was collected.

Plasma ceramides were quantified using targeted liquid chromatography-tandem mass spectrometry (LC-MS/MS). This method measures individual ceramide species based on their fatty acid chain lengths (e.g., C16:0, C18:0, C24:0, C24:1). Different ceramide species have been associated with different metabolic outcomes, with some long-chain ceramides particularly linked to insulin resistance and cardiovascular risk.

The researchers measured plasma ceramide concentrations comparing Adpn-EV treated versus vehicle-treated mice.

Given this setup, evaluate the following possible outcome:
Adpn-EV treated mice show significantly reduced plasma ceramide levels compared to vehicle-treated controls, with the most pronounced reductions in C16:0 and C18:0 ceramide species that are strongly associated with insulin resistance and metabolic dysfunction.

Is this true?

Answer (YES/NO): NO